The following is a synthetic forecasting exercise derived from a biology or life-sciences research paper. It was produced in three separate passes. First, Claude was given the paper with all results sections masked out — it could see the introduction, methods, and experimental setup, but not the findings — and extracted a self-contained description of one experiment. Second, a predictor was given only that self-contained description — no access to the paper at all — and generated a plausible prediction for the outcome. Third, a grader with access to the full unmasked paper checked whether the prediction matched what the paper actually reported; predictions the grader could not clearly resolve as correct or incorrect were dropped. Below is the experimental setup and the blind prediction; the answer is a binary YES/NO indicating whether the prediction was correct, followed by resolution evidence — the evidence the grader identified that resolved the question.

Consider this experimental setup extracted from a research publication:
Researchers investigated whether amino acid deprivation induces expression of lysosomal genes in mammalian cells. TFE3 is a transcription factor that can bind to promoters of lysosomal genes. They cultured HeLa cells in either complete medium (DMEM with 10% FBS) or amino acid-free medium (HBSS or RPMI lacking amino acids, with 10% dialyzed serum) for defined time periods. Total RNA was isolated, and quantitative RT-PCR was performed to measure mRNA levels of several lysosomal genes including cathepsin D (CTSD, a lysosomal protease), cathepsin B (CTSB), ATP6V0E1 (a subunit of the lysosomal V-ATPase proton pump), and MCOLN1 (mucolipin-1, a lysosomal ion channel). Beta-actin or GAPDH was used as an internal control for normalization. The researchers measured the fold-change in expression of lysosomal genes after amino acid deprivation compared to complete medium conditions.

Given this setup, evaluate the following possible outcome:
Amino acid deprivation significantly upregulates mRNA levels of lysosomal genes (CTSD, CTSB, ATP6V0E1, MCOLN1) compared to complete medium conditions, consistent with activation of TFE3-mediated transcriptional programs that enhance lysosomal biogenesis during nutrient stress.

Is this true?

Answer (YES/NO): YES